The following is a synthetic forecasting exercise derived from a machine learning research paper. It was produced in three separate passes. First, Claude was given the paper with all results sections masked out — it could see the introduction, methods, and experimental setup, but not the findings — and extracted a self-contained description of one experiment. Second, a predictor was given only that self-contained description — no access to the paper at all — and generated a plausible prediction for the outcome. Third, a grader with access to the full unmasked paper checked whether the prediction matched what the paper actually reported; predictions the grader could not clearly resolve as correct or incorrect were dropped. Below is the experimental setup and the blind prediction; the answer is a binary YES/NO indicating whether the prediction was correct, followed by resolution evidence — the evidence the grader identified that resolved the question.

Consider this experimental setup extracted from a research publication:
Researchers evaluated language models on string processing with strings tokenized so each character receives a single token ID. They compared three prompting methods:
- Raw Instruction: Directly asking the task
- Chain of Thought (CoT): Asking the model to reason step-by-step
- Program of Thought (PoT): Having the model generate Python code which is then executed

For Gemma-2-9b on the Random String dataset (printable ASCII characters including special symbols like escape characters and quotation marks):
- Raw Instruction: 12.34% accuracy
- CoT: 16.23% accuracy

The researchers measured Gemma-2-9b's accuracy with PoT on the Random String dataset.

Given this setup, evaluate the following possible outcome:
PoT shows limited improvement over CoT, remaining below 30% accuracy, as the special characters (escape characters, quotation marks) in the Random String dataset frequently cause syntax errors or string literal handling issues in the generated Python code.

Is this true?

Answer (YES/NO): YES